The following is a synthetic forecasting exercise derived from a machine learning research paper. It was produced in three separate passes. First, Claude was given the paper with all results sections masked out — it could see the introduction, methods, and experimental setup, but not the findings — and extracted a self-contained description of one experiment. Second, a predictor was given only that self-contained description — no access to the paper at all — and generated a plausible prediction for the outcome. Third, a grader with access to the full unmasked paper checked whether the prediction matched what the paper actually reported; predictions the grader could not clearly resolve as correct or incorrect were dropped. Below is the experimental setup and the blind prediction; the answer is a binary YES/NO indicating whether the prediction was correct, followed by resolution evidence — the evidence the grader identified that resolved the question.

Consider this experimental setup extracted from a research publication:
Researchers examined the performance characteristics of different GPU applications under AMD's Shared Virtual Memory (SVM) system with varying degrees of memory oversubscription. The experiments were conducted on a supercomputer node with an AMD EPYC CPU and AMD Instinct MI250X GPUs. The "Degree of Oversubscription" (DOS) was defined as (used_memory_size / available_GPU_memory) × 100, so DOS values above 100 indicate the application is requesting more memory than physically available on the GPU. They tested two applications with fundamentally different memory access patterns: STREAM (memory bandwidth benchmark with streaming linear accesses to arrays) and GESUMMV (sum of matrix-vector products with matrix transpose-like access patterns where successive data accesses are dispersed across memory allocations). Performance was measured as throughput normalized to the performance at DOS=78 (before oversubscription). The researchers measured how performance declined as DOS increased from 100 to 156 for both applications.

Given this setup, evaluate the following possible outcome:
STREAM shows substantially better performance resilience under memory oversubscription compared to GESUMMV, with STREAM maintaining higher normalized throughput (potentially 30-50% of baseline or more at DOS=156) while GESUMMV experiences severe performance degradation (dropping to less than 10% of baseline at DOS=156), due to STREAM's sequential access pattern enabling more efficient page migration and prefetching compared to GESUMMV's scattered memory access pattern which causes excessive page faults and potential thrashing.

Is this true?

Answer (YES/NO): YES